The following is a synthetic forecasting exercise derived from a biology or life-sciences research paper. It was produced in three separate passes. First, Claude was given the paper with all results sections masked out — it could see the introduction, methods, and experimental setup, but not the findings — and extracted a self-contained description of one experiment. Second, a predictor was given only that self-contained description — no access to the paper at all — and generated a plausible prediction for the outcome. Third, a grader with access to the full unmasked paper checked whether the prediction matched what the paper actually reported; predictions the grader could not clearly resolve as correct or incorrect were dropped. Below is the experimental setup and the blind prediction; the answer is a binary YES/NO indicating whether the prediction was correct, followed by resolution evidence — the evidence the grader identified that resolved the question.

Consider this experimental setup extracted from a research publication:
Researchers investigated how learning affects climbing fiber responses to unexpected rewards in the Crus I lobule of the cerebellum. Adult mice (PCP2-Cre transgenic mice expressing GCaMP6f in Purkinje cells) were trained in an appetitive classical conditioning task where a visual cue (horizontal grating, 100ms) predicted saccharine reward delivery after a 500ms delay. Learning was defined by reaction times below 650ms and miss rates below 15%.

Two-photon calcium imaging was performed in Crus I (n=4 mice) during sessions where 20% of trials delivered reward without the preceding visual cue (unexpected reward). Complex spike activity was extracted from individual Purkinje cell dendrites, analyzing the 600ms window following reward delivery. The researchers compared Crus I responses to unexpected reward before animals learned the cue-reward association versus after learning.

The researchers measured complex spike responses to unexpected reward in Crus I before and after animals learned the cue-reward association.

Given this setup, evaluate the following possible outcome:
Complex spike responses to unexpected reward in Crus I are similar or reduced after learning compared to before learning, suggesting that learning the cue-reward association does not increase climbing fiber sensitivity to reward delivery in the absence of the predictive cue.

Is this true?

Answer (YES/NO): NO